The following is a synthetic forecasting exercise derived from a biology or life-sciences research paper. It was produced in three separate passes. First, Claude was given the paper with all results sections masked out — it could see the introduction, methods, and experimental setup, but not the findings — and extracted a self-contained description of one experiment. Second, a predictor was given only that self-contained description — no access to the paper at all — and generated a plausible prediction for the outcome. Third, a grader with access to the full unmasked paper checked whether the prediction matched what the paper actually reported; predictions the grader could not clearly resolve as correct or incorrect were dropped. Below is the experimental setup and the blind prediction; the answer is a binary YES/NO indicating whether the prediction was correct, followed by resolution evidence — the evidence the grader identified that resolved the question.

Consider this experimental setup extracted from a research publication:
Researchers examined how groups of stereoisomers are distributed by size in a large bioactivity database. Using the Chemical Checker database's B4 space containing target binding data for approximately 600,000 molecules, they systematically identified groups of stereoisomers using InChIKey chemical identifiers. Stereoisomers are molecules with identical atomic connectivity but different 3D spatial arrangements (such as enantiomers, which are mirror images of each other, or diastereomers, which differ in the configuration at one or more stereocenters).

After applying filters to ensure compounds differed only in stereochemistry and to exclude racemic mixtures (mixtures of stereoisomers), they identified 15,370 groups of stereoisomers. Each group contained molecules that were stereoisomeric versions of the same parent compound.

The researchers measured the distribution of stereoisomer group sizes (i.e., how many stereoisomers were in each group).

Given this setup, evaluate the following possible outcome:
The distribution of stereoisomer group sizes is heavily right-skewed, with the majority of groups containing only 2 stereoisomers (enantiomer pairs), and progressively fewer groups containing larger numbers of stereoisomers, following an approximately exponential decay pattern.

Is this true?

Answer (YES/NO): YES